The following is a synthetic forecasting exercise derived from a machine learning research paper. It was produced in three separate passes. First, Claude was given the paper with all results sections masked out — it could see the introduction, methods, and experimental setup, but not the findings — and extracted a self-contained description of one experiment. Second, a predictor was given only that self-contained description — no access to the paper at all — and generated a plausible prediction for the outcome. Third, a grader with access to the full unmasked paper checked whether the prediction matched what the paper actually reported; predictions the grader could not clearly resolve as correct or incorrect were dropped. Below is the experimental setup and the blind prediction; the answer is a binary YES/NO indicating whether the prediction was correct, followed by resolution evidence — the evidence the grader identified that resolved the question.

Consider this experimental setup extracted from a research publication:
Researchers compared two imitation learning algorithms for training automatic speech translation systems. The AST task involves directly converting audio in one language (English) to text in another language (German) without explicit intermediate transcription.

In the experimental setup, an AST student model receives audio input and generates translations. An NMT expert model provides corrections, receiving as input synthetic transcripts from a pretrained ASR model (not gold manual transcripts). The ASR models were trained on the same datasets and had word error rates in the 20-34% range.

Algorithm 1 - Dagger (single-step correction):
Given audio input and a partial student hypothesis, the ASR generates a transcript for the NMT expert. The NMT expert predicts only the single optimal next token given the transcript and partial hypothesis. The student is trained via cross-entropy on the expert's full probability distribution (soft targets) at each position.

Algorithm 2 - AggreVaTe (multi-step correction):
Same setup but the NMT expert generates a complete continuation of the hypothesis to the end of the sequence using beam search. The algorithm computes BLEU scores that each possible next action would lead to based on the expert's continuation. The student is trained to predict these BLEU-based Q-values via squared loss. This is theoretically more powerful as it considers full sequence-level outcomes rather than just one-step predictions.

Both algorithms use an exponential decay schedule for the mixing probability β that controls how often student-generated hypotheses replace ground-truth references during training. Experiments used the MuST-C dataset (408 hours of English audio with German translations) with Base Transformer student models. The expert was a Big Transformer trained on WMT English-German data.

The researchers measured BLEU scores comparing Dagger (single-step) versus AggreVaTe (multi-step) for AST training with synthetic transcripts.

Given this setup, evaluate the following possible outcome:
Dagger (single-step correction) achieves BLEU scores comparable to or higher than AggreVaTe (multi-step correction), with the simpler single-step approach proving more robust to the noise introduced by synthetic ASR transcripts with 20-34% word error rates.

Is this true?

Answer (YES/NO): NO